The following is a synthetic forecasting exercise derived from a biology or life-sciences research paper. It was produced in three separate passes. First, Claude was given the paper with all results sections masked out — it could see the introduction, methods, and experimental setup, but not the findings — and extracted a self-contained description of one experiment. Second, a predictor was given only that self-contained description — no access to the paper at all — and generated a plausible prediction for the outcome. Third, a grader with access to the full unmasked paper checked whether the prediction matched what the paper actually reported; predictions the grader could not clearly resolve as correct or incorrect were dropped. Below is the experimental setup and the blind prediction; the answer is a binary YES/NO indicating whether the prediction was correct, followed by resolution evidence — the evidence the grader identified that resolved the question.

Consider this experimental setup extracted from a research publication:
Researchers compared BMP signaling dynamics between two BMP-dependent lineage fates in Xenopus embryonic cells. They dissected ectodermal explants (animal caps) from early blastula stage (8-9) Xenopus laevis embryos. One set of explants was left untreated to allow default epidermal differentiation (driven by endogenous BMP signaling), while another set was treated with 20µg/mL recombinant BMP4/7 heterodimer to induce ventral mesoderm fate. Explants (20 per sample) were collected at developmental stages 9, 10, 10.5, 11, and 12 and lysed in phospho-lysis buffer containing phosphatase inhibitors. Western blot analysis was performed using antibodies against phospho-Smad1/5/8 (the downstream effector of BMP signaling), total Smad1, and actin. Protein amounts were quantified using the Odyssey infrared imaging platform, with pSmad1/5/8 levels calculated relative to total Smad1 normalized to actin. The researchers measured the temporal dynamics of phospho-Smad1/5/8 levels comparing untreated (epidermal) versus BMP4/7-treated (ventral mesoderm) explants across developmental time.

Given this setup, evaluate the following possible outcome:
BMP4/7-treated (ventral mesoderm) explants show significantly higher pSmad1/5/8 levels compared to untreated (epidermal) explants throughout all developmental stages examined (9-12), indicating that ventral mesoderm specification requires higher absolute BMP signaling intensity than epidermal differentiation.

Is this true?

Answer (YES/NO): NO